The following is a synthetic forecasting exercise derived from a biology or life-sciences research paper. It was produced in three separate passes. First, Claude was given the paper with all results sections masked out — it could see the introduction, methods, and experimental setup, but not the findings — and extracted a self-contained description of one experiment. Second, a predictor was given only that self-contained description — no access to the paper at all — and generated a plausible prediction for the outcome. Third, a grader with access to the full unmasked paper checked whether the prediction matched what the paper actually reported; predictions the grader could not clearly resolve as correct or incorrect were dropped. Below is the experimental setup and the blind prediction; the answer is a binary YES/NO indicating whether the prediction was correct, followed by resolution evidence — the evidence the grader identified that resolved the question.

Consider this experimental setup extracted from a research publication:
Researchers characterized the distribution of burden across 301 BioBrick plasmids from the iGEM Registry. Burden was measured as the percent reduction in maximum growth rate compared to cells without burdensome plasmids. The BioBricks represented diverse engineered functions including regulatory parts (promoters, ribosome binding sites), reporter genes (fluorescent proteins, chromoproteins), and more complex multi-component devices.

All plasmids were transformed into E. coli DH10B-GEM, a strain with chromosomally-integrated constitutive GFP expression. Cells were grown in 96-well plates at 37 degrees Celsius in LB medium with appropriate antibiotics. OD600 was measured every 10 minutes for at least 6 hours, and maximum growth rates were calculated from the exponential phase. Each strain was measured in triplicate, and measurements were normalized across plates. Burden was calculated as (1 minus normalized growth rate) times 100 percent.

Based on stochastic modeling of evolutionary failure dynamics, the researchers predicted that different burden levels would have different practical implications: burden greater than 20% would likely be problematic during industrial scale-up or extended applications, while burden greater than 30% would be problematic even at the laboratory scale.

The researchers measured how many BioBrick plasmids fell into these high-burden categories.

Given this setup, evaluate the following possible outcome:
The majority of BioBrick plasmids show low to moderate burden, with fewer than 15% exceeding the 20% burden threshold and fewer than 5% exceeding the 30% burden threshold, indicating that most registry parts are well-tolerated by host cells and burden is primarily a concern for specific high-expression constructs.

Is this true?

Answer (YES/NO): YES